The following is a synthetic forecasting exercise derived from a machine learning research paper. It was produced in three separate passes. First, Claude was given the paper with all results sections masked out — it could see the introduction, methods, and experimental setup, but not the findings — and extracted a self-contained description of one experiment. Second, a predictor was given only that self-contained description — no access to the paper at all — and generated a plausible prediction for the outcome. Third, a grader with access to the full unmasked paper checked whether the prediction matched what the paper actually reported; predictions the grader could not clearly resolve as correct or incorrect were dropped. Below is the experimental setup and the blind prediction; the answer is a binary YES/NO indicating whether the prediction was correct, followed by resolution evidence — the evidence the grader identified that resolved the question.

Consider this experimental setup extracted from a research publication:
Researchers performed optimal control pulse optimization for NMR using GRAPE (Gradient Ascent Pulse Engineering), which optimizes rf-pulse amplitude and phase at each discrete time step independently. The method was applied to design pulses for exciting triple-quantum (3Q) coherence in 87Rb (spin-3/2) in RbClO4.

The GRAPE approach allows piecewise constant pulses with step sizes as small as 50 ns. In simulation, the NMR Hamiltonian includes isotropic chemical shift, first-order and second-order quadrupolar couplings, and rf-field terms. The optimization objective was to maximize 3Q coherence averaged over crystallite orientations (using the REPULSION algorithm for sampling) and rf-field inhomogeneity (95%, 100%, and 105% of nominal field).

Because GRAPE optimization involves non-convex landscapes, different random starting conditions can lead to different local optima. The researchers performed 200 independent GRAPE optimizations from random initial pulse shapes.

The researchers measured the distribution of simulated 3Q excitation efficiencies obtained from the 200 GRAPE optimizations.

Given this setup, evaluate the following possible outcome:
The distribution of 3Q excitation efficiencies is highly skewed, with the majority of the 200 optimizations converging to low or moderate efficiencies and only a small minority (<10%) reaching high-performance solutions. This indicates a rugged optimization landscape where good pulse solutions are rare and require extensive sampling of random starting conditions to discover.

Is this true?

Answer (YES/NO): NO